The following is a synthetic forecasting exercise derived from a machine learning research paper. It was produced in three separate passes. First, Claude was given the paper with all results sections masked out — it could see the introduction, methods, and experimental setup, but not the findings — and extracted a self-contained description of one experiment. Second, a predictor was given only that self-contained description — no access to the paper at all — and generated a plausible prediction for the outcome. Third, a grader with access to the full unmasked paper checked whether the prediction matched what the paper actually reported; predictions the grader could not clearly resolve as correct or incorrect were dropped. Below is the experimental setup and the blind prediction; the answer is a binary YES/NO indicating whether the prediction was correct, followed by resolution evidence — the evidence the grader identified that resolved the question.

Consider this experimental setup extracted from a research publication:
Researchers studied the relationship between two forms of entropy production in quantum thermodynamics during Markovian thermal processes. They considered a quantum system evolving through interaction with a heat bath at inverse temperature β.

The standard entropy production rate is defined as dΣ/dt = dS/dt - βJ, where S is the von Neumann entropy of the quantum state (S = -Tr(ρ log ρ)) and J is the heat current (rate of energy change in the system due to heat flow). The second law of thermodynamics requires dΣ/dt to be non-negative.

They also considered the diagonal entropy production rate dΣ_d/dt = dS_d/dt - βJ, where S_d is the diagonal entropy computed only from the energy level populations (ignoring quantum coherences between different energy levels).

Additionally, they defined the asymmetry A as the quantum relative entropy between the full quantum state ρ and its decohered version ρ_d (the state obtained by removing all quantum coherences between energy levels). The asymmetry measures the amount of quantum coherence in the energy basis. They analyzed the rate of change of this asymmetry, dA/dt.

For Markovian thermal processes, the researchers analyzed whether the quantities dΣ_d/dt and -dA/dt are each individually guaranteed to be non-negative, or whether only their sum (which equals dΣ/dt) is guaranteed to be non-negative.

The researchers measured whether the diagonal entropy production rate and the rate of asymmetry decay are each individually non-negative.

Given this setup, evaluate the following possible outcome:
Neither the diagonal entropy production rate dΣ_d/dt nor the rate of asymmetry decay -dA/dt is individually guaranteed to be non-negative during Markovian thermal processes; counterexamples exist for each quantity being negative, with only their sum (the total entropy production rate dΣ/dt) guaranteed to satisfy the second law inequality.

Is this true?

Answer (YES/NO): NO